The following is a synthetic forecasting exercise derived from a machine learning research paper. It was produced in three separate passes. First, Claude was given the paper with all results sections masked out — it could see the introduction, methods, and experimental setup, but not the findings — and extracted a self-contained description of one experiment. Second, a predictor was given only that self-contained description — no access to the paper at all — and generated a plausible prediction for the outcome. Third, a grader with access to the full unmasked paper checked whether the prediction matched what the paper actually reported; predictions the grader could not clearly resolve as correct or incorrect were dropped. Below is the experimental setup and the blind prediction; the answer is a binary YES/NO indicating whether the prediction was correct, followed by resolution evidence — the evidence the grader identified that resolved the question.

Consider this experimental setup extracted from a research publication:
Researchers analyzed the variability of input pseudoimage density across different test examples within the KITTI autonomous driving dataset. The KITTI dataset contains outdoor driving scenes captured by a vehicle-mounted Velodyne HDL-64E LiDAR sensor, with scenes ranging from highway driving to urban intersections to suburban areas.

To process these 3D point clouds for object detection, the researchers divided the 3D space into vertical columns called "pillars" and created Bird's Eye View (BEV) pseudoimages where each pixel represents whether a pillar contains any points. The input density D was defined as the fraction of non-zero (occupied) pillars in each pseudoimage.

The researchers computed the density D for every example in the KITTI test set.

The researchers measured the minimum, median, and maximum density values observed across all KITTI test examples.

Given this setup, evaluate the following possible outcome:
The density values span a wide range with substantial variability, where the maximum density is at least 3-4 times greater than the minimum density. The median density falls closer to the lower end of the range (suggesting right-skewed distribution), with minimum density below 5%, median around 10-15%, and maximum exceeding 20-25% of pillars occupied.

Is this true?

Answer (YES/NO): NO